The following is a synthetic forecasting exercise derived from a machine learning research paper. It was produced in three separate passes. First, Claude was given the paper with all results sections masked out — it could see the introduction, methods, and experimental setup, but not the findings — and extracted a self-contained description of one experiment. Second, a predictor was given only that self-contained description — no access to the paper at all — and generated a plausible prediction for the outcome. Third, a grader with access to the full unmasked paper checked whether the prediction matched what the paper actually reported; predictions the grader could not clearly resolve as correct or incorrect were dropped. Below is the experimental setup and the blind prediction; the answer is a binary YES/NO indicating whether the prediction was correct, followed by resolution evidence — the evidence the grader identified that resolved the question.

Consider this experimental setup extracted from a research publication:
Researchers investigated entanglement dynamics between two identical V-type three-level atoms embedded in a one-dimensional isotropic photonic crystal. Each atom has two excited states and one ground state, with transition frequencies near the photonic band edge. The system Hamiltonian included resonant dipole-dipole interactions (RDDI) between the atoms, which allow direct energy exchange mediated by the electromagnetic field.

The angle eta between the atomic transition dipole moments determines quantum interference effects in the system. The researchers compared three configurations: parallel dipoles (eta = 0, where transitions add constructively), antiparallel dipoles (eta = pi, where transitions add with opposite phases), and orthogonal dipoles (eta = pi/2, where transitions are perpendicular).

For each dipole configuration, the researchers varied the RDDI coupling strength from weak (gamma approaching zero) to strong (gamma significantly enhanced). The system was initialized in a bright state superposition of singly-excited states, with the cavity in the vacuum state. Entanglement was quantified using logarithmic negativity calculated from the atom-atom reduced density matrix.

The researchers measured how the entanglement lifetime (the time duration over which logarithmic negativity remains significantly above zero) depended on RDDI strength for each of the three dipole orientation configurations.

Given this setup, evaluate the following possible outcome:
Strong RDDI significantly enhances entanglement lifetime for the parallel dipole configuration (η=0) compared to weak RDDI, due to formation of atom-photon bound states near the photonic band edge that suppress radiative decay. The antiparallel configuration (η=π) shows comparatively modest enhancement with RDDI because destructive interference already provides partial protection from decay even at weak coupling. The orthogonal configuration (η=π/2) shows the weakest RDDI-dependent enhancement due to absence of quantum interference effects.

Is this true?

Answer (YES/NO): NO